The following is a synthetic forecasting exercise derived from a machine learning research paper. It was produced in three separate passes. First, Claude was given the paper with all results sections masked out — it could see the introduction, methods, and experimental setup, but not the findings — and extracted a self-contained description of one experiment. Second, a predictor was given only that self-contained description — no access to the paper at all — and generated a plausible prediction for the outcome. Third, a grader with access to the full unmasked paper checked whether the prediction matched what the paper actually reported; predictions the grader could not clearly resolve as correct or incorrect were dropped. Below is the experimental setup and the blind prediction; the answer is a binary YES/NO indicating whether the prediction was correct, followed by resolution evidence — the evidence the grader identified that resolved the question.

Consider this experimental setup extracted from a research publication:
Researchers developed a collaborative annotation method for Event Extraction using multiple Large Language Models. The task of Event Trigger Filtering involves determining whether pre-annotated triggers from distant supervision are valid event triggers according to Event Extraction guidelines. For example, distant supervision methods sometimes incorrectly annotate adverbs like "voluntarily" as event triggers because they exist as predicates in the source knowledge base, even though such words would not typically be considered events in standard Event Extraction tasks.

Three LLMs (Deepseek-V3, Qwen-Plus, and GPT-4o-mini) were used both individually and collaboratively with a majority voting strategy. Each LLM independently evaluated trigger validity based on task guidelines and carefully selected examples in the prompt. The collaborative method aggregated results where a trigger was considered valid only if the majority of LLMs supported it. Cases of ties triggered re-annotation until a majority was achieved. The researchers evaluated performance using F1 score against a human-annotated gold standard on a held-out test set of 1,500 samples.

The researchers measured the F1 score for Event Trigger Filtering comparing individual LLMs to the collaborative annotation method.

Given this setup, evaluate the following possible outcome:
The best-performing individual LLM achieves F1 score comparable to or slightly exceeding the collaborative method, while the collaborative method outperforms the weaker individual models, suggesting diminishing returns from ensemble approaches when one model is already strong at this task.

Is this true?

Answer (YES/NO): NO